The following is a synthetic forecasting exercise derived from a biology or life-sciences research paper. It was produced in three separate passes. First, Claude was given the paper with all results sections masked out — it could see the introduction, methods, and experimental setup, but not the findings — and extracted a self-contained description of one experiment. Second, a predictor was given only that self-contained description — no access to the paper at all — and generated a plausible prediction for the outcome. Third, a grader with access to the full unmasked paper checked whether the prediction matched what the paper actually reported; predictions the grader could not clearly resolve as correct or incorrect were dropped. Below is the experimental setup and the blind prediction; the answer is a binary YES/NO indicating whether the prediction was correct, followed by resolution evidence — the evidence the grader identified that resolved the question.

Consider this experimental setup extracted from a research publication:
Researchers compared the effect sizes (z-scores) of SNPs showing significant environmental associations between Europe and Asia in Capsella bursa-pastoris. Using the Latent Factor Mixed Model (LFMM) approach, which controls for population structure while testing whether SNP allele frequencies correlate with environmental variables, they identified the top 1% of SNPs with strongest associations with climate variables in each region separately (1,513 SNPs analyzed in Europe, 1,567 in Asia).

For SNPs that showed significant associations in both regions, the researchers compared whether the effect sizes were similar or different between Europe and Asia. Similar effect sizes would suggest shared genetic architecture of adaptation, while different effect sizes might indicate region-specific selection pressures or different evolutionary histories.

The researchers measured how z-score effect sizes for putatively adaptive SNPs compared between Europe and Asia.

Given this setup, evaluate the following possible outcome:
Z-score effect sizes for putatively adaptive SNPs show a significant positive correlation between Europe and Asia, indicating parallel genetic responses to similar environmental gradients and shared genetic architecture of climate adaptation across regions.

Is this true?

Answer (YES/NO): NO